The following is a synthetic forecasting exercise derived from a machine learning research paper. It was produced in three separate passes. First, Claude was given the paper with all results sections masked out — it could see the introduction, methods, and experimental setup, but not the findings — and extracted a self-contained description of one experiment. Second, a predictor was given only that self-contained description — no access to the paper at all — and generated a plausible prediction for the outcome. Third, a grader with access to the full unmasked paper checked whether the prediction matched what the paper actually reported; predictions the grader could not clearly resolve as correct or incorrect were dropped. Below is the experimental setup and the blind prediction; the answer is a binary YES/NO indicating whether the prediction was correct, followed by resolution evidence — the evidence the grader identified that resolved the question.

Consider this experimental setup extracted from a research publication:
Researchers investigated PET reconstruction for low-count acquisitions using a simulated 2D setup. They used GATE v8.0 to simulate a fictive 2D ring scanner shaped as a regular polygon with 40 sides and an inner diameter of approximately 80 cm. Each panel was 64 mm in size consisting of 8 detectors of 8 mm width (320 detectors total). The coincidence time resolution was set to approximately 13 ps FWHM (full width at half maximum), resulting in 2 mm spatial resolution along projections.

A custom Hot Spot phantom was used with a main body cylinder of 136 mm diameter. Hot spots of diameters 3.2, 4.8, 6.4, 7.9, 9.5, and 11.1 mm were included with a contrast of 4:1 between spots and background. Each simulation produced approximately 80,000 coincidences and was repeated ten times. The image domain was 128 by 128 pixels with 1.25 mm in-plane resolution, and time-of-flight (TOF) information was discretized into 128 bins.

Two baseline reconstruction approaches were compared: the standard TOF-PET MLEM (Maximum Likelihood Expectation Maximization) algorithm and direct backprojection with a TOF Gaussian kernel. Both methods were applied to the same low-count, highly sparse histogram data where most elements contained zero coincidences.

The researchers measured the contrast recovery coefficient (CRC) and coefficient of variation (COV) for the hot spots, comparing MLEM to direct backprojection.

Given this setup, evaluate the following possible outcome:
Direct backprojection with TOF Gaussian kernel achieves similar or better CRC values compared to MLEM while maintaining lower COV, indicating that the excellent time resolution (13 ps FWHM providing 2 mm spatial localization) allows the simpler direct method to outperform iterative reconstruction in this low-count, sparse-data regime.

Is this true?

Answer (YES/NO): NO